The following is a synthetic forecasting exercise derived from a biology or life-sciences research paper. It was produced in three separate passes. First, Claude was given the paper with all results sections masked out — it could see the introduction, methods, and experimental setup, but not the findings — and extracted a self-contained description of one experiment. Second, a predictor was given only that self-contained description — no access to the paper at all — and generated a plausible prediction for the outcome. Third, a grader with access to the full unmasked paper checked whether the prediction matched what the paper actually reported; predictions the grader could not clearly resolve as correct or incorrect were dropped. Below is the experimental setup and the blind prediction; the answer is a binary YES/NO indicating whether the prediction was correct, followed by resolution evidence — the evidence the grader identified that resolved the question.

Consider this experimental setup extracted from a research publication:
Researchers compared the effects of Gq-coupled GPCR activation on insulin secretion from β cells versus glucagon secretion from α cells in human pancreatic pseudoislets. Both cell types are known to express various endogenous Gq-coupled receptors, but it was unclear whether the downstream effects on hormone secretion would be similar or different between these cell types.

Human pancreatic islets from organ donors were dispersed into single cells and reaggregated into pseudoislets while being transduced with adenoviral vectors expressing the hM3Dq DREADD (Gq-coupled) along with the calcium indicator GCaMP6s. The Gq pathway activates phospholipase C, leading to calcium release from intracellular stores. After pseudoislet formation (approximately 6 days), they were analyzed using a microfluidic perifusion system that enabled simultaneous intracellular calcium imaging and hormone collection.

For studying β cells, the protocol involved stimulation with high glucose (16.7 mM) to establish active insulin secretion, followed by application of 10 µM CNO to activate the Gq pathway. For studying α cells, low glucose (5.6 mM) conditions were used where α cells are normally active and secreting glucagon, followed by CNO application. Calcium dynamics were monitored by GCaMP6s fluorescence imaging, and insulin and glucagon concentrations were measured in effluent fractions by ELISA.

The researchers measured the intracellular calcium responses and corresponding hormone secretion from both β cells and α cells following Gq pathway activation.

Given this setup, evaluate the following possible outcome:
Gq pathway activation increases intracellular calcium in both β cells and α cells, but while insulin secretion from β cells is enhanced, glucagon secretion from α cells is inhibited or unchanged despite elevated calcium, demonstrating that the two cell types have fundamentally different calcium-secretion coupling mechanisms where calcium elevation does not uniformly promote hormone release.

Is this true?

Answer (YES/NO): NO